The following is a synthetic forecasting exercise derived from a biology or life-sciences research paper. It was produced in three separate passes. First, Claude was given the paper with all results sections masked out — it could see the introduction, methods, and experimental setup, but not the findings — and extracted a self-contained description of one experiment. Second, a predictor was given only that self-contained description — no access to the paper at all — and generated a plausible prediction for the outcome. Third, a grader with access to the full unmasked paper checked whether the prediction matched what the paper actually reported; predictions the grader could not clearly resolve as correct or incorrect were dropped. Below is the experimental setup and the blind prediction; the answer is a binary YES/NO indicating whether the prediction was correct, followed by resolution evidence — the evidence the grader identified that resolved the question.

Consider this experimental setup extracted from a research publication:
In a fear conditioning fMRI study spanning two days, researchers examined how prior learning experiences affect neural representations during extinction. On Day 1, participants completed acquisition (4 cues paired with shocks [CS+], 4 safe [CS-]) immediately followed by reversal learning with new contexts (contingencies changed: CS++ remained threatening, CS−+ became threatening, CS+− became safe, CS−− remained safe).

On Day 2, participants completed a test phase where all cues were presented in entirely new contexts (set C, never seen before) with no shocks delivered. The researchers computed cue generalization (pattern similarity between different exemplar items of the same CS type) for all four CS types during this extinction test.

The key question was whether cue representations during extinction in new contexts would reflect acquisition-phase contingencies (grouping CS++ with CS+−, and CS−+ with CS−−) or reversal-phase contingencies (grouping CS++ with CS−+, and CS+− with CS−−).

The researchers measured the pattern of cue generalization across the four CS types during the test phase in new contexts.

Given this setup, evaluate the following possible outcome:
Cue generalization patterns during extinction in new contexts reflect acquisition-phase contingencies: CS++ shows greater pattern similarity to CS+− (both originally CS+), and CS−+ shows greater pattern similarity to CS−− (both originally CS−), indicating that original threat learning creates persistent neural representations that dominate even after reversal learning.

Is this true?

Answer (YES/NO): NO